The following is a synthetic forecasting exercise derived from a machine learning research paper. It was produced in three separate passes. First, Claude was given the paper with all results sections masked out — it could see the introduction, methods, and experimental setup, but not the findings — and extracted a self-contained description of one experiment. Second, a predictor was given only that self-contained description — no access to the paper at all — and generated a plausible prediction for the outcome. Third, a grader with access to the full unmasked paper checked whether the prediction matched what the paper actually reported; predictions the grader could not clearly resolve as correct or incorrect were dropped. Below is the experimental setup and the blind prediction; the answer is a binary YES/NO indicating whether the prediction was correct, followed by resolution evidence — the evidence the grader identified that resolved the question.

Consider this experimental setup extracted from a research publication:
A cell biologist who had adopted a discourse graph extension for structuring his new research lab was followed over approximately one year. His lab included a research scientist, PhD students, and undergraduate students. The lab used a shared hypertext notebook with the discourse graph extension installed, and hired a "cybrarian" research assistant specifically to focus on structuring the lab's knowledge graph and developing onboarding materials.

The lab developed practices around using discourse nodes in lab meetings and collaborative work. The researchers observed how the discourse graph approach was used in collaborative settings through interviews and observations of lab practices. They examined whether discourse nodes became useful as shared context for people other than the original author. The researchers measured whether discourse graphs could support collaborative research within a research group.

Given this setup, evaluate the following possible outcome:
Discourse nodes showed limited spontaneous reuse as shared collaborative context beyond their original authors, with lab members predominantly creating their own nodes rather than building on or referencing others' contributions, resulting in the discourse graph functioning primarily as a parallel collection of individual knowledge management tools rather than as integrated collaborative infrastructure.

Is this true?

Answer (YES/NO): NO